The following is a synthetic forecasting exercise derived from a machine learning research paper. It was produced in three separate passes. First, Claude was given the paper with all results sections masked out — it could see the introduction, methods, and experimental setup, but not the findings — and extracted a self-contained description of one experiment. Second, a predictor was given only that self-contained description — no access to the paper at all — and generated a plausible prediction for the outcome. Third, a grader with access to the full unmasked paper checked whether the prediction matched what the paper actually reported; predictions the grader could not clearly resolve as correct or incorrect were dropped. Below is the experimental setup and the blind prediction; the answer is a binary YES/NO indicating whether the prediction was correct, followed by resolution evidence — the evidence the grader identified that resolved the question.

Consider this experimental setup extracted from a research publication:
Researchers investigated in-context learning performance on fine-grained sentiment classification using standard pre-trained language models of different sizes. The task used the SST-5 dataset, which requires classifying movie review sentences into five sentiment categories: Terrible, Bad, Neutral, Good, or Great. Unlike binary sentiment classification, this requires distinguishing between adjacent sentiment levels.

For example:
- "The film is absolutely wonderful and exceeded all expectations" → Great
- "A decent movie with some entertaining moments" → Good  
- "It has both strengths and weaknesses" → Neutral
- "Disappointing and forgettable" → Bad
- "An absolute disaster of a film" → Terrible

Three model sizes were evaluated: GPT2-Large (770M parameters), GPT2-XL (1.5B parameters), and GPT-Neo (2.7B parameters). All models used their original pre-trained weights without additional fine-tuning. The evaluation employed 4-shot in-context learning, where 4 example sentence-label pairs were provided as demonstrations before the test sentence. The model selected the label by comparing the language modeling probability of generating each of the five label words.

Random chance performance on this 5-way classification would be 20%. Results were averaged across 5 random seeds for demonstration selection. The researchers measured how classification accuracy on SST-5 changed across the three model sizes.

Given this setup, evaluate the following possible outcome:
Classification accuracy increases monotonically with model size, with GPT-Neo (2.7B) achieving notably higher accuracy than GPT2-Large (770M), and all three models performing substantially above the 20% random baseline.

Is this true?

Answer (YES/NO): NO